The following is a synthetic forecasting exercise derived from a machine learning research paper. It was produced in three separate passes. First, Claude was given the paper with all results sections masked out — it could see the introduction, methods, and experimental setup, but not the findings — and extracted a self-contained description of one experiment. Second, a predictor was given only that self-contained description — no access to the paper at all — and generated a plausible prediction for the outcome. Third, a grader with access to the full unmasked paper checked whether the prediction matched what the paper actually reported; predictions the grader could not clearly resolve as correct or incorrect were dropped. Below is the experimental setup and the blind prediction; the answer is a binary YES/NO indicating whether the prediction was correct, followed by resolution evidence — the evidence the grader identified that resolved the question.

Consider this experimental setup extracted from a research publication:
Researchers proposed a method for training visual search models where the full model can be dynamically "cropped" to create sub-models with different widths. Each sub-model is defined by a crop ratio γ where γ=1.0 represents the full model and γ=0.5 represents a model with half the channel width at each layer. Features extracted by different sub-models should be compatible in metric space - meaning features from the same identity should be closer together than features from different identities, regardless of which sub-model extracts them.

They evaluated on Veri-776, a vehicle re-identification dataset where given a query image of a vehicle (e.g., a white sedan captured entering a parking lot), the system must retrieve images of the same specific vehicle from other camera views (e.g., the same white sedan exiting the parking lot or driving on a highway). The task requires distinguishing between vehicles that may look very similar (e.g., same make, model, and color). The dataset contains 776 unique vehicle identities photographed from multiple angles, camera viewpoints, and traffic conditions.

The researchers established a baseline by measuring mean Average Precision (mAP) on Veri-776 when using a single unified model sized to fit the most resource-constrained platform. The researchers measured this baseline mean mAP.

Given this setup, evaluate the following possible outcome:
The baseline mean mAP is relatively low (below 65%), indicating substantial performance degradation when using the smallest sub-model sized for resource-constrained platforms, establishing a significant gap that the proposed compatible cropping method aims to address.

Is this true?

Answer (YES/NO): YES